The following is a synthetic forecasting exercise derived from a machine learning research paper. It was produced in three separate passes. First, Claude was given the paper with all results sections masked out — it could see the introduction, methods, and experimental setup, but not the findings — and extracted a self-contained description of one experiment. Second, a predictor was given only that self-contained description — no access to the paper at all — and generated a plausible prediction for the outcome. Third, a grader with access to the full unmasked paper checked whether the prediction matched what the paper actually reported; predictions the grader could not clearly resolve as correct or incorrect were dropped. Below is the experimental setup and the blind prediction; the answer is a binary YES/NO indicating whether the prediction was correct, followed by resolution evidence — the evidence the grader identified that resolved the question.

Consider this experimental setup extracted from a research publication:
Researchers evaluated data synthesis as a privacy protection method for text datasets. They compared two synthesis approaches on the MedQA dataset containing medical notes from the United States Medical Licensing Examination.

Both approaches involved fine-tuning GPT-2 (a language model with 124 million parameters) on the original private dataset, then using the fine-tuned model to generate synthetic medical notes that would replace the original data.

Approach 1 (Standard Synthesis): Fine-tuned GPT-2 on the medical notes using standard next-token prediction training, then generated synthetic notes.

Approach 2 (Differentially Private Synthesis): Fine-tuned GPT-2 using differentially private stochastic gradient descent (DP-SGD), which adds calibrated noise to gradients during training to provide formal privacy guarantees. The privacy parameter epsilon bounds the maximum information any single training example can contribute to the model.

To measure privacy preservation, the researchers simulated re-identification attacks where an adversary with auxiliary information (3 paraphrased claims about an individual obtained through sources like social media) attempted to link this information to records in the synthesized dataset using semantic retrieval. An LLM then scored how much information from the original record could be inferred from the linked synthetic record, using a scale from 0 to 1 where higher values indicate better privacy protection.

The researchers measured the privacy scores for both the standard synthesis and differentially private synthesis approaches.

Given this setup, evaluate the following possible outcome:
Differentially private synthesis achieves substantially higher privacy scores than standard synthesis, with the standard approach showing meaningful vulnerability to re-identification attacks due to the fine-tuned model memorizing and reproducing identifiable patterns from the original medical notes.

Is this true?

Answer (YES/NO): YES